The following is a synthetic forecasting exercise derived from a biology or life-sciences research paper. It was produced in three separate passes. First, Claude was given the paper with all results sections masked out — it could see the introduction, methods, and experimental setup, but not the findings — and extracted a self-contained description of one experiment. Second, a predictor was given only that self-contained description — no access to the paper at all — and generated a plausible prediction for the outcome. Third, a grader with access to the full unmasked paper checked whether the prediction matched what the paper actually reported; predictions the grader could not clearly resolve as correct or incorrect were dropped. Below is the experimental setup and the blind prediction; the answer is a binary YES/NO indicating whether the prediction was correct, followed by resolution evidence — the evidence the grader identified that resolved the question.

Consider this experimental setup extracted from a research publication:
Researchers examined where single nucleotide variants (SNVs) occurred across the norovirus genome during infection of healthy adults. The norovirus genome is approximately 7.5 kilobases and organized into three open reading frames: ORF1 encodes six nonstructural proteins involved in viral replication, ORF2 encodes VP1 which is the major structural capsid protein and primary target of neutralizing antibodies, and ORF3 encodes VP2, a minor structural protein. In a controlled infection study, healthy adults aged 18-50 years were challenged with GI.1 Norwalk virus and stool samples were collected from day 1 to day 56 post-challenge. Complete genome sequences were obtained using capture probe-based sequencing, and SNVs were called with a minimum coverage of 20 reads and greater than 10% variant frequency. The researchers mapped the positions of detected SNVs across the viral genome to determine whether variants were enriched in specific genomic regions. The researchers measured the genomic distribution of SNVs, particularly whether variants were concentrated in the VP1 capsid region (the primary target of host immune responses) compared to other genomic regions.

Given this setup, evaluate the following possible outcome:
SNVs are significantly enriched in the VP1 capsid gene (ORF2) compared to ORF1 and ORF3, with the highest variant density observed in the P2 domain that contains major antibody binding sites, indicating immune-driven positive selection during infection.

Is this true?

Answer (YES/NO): NO